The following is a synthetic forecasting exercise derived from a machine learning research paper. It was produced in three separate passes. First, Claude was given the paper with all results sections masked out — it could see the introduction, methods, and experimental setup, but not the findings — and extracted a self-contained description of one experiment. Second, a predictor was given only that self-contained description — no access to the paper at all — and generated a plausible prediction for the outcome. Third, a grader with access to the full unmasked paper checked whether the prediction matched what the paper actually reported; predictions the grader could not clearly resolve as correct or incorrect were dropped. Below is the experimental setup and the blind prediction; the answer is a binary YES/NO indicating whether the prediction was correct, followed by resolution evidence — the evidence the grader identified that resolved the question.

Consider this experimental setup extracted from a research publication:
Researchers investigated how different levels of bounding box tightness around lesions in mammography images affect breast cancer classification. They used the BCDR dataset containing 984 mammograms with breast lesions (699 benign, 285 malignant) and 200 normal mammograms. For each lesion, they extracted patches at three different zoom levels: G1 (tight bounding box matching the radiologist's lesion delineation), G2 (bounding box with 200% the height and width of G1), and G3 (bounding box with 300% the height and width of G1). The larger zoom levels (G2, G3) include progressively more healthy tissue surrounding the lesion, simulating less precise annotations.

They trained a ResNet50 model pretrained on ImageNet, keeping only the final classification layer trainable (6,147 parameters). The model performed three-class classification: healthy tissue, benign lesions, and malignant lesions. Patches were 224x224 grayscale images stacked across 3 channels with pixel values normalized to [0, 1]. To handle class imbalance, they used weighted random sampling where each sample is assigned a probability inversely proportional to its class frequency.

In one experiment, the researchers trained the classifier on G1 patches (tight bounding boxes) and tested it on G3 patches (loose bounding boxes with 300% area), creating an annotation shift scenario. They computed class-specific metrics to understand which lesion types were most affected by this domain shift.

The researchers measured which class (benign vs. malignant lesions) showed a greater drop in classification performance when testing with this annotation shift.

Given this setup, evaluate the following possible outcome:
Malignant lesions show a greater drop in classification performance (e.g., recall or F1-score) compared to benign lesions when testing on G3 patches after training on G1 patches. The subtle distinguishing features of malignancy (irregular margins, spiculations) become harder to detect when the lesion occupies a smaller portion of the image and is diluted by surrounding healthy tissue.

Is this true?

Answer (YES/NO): YES